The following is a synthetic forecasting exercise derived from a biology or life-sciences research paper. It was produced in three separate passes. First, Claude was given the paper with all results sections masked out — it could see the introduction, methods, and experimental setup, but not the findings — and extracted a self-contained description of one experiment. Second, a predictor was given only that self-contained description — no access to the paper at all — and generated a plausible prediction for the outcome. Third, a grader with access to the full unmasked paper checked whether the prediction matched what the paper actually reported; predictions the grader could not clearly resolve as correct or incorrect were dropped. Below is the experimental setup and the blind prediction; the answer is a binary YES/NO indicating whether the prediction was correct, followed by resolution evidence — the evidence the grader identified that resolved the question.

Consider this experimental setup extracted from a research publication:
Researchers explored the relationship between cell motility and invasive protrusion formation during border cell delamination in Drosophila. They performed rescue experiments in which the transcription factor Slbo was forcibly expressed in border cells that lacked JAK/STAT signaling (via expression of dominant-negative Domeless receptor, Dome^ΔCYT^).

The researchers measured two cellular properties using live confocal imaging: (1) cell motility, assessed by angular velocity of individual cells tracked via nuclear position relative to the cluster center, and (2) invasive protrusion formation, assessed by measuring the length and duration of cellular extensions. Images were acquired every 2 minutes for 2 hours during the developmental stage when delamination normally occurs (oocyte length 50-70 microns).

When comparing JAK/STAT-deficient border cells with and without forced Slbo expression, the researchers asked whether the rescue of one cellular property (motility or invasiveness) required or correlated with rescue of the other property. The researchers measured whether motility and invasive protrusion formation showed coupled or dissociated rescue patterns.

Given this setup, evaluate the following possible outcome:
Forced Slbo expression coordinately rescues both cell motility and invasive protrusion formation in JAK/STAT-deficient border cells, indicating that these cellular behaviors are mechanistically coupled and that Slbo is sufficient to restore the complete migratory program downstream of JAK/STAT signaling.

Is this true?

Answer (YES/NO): NO